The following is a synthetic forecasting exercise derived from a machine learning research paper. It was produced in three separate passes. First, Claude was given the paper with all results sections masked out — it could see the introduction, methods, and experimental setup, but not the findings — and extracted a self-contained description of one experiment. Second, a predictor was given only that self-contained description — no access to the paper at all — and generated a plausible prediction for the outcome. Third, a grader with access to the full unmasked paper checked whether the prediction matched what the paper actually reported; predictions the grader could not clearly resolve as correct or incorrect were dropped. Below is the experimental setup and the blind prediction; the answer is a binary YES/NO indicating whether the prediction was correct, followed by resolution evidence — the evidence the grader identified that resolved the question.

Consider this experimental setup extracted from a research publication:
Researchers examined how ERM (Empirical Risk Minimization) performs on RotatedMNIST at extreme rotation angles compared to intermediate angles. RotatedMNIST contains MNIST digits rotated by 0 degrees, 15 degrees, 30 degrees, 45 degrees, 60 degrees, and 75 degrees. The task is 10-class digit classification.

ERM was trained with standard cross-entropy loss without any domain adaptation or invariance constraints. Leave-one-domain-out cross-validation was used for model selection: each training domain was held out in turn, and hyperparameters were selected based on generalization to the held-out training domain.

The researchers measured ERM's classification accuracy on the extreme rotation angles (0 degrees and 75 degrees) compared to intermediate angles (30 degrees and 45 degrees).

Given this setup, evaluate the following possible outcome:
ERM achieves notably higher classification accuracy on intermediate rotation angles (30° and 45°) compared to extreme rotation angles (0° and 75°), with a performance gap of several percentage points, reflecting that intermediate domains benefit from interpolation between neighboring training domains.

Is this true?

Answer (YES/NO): YES